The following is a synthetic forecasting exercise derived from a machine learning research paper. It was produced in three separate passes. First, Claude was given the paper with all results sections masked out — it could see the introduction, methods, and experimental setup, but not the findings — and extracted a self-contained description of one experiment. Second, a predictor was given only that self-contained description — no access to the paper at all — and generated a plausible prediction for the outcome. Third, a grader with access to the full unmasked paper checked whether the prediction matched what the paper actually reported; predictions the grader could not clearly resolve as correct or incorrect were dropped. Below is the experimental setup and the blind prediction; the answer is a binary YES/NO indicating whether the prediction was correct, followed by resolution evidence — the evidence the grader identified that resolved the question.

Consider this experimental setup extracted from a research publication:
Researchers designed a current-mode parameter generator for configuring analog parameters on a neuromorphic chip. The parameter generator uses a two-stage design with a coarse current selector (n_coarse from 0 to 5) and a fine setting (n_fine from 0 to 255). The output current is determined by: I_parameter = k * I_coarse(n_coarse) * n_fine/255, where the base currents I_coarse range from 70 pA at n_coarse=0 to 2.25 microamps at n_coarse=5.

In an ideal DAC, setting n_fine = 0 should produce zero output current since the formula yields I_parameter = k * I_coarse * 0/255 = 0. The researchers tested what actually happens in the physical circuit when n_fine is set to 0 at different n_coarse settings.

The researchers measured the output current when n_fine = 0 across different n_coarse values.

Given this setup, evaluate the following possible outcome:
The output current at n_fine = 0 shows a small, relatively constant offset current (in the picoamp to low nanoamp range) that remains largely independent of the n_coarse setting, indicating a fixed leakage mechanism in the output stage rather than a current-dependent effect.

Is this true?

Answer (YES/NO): NO